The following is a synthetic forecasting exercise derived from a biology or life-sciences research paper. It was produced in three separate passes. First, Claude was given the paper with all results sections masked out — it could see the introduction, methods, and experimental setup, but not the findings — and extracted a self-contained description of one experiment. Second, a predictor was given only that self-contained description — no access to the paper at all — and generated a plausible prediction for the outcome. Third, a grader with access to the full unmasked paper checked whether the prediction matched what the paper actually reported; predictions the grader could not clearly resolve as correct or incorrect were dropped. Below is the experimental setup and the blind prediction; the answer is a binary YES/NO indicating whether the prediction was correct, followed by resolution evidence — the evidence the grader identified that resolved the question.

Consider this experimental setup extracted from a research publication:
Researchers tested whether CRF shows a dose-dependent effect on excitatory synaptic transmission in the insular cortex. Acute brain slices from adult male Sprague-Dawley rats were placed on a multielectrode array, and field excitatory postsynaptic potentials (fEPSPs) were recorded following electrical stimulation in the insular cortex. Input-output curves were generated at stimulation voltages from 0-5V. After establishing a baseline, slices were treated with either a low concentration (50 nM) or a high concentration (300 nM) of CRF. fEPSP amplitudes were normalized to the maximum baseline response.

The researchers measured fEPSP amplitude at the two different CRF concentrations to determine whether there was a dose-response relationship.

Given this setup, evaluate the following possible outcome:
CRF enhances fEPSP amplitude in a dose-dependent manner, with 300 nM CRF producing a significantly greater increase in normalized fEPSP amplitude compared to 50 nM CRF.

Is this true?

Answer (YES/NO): YES